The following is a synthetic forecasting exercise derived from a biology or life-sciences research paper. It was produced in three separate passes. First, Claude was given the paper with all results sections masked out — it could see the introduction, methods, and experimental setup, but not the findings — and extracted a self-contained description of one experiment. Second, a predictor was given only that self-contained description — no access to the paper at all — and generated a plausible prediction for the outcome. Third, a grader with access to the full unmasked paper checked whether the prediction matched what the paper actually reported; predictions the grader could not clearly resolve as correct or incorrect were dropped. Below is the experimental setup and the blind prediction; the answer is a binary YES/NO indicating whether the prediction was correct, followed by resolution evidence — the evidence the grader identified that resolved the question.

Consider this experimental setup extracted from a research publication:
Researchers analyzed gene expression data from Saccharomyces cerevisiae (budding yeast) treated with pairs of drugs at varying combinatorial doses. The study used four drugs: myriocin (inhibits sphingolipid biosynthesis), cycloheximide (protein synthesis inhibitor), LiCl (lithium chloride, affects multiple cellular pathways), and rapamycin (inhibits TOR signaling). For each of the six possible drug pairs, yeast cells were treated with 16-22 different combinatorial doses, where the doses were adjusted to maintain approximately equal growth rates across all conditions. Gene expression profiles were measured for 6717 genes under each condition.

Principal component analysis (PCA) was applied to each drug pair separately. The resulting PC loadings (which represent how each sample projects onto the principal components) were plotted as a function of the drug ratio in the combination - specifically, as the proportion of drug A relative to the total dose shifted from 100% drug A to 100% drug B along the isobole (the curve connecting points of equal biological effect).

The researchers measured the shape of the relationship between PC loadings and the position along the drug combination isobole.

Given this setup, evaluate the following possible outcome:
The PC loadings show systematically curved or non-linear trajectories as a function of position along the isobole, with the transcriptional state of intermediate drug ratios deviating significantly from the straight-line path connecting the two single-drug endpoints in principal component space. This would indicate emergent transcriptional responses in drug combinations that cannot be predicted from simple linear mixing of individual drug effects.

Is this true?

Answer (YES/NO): NO